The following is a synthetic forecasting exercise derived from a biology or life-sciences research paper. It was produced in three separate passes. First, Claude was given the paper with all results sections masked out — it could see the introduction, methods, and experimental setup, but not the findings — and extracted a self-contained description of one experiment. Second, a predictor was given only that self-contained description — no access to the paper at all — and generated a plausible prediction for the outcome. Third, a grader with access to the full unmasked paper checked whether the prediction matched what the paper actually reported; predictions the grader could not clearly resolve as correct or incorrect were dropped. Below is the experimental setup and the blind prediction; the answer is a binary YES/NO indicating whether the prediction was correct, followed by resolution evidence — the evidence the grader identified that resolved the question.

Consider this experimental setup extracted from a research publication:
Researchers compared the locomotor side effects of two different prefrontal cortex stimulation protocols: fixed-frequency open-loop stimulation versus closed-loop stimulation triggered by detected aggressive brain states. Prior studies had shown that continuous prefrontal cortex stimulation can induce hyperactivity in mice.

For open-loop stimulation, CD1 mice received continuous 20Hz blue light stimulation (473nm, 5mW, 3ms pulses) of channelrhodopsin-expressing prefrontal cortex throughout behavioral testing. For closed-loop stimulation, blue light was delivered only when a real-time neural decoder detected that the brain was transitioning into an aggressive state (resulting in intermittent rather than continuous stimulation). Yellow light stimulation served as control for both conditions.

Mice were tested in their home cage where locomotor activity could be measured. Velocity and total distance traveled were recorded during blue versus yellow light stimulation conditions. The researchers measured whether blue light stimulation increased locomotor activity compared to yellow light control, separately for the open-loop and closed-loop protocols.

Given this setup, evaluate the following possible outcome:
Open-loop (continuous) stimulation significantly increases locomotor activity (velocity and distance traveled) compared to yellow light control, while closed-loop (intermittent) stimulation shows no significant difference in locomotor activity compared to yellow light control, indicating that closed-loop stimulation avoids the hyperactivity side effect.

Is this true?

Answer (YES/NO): YES